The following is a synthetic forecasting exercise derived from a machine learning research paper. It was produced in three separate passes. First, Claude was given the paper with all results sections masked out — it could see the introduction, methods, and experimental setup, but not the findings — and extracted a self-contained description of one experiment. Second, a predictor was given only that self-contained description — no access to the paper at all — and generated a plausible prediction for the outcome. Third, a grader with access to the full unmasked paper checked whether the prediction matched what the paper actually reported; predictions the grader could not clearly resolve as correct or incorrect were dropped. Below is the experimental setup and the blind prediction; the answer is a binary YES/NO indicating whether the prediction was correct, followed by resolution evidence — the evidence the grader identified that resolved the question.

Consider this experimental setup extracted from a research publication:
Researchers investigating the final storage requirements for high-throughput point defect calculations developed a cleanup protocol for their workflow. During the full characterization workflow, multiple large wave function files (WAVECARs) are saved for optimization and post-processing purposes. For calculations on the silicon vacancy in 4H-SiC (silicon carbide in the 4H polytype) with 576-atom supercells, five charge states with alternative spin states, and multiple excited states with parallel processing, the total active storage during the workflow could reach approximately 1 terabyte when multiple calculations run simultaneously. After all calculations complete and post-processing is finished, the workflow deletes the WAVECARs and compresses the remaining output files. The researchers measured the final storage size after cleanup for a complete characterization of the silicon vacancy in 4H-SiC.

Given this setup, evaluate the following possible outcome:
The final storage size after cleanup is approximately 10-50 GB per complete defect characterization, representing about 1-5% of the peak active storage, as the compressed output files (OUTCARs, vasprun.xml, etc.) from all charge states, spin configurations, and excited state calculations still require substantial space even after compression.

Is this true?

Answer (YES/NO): YES